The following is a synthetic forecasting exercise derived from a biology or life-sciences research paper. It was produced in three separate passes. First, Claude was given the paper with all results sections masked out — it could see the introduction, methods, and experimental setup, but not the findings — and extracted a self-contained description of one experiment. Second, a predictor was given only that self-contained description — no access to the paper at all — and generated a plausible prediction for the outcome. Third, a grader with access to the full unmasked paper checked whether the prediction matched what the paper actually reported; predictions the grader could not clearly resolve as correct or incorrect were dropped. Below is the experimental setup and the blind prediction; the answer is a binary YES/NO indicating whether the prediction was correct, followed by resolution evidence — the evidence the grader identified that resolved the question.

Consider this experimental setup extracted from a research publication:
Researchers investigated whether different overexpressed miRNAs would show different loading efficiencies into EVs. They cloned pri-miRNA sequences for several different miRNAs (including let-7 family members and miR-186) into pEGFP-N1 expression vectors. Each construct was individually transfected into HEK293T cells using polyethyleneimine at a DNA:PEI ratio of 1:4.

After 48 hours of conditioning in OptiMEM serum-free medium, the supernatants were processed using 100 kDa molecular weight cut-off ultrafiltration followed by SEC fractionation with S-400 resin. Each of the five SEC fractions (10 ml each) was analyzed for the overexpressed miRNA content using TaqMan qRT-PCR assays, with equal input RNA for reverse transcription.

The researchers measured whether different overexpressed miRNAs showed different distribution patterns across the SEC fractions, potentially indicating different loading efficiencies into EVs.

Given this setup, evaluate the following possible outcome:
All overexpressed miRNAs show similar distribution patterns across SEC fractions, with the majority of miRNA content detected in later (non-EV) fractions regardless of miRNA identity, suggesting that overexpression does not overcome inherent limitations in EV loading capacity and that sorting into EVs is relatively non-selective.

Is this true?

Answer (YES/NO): YES